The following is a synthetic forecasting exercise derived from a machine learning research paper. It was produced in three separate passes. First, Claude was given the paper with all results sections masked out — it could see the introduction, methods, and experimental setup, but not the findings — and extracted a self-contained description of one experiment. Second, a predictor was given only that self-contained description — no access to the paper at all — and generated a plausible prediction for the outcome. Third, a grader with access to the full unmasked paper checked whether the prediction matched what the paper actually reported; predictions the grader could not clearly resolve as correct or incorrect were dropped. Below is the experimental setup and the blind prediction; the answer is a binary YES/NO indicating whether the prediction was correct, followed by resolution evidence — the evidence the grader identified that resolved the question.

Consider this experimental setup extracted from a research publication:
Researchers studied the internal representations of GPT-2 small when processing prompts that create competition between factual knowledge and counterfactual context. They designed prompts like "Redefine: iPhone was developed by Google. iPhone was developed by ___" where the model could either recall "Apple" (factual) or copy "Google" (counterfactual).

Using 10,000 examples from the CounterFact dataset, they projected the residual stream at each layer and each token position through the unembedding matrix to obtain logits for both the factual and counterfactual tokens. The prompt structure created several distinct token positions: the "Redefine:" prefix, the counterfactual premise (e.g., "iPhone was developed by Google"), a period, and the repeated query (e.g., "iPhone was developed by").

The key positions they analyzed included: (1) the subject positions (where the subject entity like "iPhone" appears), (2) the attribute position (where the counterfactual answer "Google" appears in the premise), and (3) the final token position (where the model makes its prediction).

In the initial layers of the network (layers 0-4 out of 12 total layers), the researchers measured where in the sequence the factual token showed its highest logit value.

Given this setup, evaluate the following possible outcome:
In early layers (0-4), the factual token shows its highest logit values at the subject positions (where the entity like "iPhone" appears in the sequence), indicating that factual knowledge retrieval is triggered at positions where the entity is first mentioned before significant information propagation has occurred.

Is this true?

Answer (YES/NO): YES